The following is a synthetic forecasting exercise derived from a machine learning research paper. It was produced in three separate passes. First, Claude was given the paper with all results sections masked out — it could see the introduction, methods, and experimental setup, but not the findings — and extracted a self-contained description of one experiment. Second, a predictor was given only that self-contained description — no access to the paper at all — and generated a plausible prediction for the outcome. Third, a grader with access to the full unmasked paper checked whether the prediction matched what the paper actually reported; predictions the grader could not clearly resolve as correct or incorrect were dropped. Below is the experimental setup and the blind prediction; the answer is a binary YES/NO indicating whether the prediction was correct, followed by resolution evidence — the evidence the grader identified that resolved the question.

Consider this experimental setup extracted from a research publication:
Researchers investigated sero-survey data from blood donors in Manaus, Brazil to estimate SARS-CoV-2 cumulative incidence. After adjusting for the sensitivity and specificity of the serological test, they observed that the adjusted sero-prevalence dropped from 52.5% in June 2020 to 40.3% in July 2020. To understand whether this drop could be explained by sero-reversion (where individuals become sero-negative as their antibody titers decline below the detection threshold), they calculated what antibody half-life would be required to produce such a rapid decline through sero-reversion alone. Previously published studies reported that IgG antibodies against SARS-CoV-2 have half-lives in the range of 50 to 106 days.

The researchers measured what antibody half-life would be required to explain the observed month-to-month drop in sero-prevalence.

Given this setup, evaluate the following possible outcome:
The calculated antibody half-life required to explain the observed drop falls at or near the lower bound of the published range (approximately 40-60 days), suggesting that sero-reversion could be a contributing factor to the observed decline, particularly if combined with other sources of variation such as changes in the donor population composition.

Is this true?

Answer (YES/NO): NO